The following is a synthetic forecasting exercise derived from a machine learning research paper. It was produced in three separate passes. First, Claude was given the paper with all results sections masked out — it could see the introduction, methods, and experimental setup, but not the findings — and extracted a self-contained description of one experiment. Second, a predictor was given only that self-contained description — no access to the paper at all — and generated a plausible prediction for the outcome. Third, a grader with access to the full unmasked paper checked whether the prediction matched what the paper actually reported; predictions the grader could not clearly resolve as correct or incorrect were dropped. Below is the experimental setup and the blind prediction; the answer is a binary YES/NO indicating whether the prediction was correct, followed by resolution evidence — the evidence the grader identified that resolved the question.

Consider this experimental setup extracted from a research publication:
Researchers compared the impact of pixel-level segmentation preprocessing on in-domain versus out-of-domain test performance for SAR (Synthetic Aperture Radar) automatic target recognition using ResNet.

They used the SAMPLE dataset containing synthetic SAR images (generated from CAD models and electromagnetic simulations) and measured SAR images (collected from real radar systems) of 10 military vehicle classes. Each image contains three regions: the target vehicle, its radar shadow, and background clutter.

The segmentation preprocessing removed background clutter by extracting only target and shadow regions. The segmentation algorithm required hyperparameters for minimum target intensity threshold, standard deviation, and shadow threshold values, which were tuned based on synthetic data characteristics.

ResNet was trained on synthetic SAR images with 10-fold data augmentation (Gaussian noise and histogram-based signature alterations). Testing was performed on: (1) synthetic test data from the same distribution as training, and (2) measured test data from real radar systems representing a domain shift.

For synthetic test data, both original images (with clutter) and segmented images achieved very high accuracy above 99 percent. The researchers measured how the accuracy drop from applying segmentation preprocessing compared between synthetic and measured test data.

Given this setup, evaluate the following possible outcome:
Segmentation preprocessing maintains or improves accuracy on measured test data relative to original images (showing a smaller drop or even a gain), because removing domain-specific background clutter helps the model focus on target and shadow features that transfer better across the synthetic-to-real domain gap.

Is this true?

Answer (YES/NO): NO